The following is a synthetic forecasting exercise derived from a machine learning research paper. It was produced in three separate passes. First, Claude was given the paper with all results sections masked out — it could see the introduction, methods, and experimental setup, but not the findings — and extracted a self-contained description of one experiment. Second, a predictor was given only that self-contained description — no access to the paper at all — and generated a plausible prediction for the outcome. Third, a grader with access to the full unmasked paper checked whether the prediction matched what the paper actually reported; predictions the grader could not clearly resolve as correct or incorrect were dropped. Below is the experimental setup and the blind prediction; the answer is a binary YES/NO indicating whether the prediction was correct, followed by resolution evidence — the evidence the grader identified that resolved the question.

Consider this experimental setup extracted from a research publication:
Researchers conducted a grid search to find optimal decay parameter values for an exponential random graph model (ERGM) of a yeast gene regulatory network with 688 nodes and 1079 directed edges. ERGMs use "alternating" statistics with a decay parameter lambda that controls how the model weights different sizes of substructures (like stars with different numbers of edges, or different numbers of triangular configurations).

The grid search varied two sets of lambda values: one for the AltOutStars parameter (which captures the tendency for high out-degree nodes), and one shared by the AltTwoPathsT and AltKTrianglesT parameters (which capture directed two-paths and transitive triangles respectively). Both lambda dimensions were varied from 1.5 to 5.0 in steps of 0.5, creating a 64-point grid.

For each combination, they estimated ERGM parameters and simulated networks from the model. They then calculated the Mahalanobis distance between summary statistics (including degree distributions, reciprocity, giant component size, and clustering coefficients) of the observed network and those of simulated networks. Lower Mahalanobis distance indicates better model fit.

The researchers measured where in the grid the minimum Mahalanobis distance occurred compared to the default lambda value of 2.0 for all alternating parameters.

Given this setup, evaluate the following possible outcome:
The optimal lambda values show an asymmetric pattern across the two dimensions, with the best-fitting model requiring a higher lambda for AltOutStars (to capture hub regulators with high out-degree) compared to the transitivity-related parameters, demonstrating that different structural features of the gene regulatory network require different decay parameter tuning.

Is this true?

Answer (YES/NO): YES